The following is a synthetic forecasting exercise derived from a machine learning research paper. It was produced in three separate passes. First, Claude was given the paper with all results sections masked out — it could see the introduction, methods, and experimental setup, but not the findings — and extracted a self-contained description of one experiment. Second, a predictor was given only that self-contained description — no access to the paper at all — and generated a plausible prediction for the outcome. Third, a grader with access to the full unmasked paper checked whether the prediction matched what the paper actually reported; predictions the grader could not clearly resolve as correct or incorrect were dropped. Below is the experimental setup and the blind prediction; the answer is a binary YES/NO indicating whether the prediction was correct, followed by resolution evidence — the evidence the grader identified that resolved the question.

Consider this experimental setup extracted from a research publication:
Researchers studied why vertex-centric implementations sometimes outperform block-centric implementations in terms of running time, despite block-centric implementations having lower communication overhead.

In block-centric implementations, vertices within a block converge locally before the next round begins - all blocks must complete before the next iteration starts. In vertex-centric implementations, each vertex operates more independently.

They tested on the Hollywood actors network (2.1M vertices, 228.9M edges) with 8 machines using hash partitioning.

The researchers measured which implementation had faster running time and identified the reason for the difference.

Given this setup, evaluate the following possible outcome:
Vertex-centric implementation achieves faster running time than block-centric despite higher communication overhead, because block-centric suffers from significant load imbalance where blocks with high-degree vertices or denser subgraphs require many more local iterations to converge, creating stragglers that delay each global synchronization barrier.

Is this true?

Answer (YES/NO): YES